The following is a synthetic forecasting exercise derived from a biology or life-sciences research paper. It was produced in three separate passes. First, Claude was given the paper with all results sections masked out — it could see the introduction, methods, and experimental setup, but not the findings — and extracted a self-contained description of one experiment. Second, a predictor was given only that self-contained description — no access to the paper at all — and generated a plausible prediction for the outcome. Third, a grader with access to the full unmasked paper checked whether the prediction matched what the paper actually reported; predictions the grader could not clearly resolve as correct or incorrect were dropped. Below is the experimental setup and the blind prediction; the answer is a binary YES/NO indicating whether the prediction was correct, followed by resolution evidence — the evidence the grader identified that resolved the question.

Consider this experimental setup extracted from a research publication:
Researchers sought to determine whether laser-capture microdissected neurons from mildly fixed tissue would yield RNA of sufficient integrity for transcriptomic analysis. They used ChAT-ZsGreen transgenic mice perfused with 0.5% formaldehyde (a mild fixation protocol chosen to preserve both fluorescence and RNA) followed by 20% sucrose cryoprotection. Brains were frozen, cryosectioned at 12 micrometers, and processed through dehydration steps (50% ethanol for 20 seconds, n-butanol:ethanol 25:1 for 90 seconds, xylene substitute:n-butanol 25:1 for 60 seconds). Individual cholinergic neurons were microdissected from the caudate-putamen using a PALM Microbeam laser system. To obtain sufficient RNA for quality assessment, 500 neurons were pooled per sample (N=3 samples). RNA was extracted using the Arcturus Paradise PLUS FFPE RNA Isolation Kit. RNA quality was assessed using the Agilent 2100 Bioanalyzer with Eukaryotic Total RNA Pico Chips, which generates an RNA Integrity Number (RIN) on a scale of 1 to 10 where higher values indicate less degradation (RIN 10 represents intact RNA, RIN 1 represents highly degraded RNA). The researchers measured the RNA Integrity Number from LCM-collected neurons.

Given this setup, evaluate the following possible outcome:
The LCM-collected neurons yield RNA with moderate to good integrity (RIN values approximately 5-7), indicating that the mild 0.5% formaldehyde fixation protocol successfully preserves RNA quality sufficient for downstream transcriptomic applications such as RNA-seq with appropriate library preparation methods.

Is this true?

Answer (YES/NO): YES